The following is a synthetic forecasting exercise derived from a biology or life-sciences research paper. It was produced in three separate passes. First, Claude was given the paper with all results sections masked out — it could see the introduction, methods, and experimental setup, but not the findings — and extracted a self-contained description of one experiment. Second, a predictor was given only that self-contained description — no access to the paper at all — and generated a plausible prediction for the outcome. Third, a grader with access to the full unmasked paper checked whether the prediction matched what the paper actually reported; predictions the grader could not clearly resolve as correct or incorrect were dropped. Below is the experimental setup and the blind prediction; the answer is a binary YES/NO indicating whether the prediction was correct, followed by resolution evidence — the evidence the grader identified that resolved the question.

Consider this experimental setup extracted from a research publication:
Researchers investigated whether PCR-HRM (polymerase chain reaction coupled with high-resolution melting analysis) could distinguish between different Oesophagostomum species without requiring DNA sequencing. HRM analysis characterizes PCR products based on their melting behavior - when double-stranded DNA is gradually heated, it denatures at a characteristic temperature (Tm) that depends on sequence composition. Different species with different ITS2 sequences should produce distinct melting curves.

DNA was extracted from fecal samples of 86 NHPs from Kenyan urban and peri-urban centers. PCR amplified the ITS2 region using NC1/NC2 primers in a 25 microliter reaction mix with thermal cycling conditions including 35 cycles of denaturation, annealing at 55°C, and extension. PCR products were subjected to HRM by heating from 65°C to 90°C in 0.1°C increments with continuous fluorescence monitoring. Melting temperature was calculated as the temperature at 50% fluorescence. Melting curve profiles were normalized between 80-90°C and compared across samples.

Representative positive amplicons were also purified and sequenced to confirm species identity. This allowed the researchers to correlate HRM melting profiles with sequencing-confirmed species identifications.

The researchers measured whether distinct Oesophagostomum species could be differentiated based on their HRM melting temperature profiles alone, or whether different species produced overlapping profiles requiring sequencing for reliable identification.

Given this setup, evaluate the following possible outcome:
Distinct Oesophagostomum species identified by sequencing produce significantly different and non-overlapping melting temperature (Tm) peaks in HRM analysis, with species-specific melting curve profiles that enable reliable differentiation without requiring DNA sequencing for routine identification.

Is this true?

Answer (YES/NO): YES